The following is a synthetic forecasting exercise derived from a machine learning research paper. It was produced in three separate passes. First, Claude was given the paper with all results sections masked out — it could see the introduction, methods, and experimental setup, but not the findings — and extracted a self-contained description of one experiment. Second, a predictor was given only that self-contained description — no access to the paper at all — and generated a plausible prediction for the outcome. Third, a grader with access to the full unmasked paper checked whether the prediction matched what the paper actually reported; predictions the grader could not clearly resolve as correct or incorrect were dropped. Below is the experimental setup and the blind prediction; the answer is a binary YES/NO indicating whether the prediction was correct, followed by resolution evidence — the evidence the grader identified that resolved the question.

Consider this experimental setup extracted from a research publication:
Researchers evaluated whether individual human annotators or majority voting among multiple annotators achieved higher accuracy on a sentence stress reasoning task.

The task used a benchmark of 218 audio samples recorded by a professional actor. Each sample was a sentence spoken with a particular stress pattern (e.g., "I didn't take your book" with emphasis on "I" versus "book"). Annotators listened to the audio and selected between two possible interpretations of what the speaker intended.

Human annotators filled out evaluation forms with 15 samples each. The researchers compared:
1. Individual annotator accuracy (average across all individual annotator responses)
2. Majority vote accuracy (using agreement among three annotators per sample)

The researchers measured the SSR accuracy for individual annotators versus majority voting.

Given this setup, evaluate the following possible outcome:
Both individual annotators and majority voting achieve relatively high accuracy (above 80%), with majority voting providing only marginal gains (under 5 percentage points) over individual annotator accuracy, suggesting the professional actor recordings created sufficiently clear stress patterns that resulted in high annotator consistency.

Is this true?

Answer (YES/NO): YES